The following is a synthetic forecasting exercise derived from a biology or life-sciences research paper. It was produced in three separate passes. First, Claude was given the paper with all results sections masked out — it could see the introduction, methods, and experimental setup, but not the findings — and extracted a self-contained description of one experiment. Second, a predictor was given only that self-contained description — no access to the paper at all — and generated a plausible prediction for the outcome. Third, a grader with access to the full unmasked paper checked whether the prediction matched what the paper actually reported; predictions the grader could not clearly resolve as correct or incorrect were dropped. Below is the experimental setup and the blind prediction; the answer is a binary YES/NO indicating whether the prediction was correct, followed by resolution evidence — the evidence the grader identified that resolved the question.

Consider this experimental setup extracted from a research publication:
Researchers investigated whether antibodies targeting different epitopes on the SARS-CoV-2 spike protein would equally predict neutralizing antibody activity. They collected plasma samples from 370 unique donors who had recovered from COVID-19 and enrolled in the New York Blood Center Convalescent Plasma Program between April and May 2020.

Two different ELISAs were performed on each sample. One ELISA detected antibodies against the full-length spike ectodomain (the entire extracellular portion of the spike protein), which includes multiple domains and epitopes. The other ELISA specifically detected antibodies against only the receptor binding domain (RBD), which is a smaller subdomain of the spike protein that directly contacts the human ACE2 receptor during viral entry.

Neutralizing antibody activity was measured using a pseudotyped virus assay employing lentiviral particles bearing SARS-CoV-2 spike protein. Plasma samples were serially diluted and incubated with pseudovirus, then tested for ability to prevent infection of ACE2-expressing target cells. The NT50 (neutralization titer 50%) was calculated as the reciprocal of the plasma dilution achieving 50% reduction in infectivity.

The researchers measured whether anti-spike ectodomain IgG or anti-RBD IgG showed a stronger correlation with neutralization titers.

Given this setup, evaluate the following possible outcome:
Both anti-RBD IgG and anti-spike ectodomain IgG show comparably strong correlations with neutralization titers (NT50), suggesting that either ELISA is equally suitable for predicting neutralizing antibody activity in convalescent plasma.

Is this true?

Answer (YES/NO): YES